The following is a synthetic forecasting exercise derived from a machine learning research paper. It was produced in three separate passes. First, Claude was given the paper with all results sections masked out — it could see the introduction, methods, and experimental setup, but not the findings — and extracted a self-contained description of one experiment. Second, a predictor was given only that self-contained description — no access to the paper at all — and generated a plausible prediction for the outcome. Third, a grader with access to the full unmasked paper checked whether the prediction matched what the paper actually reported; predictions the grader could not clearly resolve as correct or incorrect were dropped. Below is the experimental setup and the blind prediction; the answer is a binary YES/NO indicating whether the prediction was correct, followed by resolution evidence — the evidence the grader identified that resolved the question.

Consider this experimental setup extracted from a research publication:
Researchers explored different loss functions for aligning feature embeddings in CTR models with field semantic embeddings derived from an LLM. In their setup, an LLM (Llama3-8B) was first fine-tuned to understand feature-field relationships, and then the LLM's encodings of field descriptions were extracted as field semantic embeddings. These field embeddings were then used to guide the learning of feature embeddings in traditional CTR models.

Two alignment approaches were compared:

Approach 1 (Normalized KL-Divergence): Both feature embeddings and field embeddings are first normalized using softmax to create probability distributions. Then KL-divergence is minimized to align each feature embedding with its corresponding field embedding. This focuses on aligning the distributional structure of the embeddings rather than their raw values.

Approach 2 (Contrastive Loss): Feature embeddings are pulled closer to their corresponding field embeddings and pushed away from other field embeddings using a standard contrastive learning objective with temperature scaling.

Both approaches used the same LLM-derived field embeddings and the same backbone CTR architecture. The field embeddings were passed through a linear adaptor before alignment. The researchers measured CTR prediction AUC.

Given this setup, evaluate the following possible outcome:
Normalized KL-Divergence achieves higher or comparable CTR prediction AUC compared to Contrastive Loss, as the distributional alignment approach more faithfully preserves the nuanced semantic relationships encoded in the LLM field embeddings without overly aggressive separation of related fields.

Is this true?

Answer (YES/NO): YES